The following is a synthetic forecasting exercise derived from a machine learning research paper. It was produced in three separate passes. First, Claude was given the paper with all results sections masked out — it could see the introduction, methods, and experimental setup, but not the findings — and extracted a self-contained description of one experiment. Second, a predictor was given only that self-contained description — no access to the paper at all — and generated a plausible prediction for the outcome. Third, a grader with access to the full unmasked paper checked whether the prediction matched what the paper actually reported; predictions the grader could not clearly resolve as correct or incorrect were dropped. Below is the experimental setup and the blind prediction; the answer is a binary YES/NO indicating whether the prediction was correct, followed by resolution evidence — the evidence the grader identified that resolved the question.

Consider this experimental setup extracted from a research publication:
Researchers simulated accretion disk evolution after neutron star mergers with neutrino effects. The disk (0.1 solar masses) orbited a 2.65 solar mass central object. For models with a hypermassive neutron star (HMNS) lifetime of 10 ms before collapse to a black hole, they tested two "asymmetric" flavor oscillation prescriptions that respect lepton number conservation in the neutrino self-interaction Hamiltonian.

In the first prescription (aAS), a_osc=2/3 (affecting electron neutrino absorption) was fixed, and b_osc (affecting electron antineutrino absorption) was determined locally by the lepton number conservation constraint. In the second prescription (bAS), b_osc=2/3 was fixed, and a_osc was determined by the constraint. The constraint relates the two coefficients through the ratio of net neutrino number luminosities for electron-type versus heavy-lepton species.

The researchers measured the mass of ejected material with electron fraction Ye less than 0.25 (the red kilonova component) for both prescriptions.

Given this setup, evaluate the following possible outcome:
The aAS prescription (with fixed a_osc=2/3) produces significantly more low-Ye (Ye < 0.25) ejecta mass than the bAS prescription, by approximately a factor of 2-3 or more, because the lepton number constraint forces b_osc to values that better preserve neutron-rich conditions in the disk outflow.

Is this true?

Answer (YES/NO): NO